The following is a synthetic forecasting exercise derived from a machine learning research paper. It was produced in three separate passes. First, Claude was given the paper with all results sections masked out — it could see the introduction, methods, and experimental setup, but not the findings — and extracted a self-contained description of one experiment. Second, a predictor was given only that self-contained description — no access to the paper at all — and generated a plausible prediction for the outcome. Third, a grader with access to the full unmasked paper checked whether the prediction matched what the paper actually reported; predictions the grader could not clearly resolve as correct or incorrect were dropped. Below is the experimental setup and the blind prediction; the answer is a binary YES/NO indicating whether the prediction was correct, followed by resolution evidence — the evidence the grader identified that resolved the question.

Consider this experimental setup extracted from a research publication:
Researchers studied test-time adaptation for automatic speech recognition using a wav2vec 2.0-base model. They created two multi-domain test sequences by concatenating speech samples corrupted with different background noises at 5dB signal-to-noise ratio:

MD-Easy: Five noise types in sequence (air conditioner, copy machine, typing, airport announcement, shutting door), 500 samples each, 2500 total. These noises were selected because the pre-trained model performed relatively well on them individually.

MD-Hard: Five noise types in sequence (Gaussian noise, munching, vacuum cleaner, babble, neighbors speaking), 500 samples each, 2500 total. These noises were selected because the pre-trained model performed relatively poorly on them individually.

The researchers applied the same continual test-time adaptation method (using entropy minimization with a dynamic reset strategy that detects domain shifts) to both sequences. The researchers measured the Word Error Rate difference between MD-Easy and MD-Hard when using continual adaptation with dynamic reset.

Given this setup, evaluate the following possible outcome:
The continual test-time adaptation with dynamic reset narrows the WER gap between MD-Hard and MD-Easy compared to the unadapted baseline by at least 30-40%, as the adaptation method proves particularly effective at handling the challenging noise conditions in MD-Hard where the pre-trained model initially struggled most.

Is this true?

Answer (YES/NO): YES